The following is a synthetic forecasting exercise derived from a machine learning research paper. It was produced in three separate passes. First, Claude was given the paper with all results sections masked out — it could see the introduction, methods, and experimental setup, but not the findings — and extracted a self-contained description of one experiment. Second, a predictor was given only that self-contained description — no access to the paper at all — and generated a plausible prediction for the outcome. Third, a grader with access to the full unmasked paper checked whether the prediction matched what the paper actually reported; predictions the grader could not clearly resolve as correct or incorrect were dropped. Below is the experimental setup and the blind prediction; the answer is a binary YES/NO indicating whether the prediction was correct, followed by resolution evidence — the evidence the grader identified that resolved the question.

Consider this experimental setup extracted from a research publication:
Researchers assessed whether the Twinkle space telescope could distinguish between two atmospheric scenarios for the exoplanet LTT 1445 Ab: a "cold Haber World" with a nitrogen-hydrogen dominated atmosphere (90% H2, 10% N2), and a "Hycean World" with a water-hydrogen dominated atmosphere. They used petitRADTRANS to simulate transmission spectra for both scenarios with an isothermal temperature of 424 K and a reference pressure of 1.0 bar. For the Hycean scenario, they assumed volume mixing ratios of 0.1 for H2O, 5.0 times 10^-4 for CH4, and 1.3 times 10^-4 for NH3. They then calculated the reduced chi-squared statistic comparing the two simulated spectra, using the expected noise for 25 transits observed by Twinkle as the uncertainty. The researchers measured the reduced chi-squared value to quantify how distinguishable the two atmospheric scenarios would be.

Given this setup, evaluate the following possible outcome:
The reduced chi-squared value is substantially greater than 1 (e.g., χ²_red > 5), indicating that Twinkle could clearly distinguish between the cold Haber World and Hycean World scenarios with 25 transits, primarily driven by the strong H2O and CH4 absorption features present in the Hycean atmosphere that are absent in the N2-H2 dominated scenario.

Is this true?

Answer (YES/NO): NO